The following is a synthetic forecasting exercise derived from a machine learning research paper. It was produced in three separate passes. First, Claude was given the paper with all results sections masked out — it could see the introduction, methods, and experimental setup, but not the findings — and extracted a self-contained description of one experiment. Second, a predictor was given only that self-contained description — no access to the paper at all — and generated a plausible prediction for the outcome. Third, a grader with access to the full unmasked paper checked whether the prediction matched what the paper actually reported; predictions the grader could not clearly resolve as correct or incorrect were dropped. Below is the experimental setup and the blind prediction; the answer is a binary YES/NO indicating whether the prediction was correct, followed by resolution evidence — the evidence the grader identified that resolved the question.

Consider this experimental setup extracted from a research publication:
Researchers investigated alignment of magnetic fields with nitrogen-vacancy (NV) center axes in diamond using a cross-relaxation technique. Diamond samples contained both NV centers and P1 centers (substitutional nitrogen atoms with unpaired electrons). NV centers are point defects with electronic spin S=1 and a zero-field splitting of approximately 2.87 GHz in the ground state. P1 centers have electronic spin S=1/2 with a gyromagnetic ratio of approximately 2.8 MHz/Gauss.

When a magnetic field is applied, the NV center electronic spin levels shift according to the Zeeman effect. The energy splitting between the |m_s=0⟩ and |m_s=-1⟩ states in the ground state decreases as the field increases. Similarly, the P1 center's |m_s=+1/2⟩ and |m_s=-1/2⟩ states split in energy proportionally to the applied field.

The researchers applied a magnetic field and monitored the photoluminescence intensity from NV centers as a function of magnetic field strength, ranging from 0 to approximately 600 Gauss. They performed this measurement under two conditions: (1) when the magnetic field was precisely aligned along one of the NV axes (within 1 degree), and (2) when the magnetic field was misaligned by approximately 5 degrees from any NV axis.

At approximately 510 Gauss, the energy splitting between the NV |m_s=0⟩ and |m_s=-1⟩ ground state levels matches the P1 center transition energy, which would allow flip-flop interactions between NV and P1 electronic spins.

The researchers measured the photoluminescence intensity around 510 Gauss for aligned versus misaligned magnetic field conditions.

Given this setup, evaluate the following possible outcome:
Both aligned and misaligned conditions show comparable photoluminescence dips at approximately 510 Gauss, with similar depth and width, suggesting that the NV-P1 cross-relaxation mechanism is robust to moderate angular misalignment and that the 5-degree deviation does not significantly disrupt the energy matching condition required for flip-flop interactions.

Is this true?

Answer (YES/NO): NO